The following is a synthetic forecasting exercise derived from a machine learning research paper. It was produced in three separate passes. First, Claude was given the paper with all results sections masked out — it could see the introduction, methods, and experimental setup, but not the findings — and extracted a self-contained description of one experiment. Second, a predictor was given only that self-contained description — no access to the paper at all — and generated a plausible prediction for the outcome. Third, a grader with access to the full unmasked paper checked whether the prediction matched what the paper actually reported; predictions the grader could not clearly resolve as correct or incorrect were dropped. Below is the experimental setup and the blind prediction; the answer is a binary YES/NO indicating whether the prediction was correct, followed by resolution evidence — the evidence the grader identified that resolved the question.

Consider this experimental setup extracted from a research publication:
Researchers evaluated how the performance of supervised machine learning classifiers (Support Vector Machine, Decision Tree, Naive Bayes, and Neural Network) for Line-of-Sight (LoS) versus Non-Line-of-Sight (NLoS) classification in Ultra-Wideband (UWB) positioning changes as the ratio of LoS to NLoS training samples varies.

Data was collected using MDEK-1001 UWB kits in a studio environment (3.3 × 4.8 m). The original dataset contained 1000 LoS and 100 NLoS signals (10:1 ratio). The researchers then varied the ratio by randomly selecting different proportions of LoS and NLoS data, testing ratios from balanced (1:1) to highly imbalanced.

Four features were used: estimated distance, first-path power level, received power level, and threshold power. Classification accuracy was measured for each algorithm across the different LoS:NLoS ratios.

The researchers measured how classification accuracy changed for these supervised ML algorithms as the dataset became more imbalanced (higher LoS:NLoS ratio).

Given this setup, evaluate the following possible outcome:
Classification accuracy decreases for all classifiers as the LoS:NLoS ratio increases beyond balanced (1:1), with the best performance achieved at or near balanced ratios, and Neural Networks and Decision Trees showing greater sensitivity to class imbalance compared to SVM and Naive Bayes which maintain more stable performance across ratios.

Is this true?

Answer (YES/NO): NO